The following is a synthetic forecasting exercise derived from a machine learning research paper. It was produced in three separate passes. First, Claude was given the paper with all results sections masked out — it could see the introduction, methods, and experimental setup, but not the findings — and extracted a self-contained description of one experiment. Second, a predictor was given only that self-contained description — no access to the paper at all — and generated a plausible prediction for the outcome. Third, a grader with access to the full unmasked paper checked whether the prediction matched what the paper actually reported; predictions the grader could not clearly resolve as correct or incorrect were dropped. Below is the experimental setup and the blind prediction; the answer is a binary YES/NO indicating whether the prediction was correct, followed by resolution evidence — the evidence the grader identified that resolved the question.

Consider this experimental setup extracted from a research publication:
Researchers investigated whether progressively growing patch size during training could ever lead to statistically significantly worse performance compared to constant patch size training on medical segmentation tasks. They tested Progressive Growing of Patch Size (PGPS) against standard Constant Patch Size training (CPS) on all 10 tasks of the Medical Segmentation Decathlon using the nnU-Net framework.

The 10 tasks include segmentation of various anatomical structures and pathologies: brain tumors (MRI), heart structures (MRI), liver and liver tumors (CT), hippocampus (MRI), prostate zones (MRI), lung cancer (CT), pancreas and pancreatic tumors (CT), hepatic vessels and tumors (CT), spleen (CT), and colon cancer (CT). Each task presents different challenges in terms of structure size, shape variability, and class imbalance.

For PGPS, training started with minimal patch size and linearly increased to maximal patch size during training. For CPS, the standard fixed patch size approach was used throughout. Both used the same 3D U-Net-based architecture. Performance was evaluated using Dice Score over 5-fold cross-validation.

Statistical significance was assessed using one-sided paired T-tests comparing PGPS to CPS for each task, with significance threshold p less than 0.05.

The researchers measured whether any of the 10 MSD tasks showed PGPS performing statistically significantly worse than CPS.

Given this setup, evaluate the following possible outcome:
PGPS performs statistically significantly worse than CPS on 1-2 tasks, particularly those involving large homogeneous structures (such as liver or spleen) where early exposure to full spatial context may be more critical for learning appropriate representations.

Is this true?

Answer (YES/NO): NO